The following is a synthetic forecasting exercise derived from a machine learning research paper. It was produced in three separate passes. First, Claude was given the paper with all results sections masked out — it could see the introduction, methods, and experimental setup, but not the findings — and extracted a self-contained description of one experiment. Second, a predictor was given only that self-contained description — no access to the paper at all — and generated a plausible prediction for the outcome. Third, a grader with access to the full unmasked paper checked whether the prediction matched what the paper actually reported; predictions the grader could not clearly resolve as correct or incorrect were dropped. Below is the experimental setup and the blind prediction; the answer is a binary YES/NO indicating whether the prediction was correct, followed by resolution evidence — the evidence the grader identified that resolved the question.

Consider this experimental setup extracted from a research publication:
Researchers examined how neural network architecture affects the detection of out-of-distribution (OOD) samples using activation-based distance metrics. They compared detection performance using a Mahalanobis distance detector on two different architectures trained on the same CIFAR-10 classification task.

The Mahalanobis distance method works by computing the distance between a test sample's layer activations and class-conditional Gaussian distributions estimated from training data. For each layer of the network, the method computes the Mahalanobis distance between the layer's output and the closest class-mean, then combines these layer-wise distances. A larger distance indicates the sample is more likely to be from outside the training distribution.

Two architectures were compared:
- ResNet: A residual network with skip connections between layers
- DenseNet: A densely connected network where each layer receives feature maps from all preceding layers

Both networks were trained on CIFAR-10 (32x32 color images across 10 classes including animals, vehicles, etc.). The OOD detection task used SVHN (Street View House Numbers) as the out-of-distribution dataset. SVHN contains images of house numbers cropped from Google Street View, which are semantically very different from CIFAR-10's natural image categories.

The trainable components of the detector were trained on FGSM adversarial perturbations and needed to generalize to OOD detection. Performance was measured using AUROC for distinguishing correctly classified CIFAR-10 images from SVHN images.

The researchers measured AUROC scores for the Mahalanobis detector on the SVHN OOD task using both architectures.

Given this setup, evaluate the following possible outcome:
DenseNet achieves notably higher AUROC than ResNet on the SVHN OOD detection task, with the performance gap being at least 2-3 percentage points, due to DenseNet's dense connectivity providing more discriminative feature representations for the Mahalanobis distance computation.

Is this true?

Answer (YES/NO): NO